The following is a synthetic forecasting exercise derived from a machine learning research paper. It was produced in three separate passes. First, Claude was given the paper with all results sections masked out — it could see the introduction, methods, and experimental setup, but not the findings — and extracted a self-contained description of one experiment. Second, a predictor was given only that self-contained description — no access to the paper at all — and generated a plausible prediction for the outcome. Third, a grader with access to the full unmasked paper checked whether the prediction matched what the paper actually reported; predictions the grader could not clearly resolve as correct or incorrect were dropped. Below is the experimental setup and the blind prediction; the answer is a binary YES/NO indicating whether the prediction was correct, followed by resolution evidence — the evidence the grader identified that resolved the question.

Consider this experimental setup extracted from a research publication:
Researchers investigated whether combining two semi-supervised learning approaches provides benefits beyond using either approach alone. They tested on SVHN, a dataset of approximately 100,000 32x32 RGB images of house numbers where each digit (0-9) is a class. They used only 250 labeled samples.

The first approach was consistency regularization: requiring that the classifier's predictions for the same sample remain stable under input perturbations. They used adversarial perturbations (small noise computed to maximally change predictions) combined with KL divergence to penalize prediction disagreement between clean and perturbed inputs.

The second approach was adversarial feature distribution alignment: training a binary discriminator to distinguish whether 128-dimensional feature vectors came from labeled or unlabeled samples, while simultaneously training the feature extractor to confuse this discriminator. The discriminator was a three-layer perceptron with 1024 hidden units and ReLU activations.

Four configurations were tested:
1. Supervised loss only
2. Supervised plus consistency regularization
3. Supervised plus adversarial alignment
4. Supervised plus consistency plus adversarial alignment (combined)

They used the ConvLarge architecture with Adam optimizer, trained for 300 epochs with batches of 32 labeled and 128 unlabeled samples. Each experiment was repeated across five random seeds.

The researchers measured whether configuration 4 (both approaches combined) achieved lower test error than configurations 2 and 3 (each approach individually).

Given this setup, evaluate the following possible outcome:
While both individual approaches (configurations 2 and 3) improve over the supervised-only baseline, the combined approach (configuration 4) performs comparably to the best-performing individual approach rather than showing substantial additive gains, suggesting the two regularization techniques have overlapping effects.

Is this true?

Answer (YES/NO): NO